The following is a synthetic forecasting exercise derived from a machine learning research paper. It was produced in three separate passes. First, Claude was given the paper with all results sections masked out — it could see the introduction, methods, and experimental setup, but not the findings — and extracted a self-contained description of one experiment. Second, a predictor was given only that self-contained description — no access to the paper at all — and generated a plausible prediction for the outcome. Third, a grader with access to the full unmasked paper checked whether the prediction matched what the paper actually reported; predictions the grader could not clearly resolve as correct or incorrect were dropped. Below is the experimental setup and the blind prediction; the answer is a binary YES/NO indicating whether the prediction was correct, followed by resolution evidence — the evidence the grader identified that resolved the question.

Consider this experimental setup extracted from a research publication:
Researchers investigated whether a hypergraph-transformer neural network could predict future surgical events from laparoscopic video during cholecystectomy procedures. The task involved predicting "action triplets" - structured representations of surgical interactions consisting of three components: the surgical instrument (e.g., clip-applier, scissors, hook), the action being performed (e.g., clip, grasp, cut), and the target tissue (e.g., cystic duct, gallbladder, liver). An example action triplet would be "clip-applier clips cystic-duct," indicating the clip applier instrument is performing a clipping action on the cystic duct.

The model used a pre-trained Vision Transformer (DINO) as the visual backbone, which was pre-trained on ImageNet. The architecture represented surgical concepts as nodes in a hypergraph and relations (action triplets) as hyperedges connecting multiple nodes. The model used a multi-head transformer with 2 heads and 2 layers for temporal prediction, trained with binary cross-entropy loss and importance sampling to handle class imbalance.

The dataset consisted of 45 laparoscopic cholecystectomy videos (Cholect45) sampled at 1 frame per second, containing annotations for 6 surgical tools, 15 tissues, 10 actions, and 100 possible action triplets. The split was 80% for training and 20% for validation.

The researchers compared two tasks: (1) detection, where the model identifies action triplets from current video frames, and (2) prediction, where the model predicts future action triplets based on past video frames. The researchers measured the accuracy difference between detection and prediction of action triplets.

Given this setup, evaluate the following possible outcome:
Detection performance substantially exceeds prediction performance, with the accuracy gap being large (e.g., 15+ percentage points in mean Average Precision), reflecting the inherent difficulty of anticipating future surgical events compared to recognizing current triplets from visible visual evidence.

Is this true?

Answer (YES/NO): NO